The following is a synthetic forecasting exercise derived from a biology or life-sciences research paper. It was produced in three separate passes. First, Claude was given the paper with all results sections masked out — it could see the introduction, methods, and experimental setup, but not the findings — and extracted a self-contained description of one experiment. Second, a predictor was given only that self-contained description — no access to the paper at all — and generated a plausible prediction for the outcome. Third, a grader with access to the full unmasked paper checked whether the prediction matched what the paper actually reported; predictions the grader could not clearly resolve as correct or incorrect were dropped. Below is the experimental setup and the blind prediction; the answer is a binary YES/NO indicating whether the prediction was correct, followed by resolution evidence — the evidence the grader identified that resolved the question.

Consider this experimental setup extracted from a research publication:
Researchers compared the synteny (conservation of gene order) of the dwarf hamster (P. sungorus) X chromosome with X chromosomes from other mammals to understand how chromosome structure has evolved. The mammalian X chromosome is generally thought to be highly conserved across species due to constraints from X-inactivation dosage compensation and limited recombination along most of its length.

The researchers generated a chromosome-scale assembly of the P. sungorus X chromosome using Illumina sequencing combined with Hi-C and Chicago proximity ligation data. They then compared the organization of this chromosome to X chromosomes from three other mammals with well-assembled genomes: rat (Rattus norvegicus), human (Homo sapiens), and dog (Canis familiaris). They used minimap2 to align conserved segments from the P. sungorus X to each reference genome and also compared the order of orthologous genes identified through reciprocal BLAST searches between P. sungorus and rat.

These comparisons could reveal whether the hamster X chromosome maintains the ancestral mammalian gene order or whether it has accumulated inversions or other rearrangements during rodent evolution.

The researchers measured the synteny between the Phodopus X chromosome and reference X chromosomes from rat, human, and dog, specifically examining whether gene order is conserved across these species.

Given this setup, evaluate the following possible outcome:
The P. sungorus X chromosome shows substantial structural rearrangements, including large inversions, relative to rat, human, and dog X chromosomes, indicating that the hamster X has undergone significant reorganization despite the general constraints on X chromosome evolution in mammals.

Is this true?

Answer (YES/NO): NO